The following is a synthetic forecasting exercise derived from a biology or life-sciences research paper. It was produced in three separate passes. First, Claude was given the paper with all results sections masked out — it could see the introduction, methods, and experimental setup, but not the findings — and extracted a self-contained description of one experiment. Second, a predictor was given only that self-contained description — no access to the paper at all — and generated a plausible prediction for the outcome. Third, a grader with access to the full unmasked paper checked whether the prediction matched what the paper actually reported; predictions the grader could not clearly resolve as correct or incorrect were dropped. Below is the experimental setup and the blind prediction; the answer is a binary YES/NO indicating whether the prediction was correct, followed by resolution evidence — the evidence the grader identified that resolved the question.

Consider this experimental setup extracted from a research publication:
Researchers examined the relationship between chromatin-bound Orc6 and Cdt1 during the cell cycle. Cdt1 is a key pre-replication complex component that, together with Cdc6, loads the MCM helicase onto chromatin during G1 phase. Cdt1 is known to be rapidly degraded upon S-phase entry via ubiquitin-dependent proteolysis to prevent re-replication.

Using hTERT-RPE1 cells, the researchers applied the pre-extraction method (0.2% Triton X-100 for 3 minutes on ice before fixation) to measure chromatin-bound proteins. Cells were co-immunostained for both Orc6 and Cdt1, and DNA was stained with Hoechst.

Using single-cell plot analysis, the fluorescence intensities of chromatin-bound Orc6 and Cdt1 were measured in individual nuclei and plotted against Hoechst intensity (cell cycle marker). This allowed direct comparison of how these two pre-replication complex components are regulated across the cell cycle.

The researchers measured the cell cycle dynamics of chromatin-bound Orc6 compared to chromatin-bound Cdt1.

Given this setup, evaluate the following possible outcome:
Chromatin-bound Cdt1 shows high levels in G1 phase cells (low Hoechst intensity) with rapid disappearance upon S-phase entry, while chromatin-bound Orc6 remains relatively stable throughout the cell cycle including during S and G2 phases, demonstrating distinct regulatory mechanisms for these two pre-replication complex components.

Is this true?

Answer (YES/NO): NO